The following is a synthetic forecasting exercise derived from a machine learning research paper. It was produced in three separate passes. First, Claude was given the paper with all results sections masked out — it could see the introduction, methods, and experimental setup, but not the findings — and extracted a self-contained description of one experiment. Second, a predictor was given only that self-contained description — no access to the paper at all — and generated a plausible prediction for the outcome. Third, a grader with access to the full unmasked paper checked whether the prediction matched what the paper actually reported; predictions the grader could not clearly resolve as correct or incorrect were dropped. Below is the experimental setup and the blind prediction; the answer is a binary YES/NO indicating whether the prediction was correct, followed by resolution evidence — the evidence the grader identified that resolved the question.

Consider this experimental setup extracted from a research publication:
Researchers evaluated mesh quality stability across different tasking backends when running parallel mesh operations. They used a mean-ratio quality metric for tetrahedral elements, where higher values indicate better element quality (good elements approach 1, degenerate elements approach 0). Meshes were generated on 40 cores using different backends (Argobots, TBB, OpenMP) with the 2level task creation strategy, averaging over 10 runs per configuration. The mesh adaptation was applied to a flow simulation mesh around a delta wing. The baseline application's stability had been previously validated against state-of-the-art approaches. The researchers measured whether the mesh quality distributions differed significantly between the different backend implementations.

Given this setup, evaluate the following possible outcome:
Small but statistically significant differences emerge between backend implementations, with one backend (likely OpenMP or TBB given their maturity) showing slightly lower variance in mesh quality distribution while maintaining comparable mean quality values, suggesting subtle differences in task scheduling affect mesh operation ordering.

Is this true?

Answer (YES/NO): NO